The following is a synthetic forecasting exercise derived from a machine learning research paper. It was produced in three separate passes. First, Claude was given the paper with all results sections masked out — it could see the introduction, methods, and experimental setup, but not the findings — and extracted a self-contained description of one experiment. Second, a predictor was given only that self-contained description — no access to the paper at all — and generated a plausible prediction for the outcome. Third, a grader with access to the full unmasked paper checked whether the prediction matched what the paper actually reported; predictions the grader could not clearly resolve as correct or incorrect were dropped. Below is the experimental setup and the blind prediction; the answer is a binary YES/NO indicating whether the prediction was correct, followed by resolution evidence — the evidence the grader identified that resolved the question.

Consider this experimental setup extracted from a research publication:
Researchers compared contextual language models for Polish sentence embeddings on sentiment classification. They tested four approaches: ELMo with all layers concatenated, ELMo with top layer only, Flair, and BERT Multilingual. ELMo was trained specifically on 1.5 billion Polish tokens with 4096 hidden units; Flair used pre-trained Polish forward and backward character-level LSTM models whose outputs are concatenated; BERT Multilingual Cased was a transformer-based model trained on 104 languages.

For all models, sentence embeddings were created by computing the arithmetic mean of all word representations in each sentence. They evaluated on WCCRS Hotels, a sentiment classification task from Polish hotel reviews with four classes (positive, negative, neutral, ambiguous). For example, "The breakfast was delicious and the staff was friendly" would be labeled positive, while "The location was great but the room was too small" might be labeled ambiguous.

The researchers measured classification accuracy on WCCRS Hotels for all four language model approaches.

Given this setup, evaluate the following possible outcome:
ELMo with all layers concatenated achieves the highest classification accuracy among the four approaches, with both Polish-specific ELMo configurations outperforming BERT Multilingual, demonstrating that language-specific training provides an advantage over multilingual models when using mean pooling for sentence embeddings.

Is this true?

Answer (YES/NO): YES